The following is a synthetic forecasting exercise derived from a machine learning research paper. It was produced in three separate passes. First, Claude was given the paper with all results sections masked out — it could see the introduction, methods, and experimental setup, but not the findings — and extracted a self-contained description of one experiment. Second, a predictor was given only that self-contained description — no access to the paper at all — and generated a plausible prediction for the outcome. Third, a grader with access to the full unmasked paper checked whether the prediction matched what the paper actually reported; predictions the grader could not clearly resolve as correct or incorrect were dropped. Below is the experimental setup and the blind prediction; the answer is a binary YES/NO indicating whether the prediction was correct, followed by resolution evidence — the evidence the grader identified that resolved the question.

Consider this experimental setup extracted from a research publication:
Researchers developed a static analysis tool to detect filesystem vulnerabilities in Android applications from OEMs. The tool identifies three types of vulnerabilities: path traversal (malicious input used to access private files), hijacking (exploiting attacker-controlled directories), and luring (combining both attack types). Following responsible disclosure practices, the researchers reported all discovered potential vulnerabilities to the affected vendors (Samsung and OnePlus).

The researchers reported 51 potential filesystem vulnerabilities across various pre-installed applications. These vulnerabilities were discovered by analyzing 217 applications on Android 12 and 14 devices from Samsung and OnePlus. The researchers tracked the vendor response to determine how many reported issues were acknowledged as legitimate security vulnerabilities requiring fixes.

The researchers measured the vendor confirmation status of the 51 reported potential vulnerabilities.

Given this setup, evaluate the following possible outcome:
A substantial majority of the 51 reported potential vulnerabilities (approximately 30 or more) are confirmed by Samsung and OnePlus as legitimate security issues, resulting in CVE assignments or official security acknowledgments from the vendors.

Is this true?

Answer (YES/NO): NO